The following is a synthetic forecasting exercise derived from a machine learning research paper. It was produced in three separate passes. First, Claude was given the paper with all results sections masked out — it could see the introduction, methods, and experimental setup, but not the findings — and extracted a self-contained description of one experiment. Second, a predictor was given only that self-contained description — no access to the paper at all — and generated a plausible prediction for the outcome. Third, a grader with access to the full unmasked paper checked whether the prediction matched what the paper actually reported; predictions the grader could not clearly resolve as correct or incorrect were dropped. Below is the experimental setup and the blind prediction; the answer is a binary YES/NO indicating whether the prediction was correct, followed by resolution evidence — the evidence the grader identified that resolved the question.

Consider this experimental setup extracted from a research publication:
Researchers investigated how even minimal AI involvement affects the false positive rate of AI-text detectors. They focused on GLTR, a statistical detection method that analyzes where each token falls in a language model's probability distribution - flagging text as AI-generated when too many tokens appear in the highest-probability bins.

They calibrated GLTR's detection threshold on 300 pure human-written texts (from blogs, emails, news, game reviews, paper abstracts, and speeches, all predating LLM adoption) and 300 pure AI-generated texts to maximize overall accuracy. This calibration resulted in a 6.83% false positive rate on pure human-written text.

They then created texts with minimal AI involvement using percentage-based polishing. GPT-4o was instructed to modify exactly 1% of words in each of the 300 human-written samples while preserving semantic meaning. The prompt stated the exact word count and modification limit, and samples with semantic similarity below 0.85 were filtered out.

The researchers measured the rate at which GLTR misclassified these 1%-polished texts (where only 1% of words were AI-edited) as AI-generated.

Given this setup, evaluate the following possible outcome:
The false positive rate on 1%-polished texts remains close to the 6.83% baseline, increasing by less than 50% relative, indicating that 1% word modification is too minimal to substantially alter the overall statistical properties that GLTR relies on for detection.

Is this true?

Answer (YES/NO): NO